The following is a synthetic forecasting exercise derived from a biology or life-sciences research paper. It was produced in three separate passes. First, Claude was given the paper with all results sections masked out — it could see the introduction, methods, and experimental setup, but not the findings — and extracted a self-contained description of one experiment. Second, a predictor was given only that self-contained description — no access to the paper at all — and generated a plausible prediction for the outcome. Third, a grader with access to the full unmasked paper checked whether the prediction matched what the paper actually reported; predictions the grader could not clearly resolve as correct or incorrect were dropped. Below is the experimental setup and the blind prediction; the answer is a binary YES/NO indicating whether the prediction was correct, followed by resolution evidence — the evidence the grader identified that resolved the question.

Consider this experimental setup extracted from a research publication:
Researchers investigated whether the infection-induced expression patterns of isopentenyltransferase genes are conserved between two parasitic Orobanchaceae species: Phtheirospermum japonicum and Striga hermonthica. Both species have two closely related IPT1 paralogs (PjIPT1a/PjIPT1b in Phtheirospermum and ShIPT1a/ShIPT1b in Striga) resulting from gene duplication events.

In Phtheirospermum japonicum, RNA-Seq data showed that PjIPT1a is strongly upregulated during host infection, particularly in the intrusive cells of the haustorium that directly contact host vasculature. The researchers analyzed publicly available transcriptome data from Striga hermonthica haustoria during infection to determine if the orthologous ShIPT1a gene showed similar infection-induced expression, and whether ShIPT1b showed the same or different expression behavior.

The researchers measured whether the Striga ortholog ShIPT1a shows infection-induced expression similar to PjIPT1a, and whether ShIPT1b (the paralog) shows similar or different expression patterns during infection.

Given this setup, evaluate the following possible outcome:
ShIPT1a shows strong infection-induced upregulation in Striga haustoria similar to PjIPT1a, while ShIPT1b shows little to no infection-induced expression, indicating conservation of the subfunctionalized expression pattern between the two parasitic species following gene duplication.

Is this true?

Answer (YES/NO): YES